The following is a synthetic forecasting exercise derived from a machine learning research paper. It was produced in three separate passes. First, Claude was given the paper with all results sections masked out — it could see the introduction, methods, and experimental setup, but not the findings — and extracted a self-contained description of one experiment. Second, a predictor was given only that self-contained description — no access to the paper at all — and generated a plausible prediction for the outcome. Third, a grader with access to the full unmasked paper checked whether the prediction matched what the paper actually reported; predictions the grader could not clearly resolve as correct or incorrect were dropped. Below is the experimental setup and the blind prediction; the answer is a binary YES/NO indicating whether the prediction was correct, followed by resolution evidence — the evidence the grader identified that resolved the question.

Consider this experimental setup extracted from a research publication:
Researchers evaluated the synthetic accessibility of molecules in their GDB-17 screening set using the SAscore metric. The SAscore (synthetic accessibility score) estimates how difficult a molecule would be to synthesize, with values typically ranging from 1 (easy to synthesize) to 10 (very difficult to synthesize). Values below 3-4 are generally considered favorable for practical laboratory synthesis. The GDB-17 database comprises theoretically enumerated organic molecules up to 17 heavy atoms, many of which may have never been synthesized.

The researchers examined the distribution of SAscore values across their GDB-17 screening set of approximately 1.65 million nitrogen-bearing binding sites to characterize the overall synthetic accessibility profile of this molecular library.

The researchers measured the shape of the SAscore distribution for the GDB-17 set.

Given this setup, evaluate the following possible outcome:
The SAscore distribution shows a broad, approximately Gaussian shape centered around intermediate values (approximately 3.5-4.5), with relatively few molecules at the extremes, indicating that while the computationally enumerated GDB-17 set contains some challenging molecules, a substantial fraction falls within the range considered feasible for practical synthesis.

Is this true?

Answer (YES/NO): NO